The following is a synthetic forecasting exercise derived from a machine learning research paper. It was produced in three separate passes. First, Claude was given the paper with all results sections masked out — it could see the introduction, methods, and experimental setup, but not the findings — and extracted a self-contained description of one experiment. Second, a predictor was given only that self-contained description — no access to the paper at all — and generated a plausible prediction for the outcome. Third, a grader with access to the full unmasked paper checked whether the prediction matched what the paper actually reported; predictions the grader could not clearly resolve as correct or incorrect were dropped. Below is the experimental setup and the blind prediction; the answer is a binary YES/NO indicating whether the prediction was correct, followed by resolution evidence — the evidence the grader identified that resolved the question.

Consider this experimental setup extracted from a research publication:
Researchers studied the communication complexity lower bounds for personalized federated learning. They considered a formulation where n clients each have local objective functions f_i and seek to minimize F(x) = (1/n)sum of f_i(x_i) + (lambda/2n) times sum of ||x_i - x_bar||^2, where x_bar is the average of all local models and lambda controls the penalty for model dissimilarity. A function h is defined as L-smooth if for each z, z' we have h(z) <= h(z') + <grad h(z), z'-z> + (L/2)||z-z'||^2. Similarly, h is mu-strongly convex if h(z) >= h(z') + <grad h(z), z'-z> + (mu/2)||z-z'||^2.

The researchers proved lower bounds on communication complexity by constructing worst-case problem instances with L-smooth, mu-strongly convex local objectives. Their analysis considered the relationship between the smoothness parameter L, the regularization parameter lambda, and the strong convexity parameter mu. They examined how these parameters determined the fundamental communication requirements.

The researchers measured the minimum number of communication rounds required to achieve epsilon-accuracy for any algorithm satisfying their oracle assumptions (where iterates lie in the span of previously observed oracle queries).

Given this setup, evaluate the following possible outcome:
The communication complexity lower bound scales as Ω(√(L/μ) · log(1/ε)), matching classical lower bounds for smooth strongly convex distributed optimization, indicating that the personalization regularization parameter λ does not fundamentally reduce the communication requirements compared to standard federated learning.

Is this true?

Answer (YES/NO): NO